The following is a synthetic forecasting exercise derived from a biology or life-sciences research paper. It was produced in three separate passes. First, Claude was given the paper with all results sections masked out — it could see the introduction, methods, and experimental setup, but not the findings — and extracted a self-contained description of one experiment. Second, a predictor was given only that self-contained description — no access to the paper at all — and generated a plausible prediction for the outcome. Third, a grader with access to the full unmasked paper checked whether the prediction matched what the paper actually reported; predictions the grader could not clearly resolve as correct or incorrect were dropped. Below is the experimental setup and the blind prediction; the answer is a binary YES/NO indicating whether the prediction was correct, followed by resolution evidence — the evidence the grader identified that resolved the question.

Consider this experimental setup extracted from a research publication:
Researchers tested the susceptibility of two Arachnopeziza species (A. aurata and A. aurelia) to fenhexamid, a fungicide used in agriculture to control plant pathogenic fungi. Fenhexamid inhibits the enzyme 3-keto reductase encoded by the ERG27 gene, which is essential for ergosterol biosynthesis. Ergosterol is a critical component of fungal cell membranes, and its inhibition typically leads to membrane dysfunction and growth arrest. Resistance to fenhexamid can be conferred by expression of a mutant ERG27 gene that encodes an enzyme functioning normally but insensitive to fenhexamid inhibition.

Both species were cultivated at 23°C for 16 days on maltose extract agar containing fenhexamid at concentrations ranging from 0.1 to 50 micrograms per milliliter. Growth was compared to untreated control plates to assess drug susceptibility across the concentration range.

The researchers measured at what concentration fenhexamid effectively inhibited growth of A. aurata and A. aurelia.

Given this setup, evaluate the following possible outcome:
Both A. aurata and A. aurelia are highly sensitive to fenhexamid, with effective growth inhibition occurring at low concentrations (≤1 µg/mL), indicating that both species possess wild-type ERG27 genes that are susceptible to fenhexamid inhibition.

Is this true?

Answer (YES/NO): NO